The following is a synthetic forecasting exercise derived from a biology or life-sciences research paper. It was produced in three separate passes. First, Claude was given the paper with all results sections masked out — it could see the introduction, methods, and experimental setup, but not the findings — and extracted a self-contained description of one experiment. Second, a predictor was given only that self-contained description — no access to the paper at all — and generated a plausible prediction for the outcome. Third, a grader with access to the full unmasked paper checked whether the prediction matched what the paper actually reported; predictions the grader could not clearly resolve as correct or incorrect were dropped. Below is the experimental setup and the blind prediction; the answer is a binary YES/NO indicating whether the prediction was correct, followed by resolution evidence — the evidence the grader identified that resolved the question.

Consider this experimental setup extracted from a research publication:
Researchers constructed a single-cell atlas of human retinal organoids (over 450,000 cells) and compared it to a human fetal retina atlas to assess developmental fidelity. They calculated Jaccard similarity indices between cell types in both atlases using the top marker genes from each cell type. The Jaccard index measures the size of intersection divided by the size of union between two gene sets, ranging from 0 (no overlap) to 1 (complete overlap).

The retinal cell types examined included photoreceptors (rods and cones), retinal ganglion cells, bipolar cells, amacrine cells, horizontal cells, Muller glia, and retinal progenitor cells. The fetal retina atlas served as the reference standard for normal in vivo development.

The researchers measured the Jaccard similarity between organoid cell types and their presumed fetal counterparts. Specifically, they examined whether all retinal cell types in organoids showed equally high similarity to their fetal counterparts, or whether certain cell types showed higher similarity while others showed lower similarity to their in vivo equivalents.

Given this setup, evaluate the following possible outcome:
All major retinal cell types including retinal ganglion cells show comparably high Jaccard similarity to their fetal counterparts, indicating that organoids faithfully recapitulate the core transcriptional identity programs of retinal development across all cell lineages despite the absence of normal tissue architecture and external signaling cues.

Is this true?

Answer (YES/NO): NO